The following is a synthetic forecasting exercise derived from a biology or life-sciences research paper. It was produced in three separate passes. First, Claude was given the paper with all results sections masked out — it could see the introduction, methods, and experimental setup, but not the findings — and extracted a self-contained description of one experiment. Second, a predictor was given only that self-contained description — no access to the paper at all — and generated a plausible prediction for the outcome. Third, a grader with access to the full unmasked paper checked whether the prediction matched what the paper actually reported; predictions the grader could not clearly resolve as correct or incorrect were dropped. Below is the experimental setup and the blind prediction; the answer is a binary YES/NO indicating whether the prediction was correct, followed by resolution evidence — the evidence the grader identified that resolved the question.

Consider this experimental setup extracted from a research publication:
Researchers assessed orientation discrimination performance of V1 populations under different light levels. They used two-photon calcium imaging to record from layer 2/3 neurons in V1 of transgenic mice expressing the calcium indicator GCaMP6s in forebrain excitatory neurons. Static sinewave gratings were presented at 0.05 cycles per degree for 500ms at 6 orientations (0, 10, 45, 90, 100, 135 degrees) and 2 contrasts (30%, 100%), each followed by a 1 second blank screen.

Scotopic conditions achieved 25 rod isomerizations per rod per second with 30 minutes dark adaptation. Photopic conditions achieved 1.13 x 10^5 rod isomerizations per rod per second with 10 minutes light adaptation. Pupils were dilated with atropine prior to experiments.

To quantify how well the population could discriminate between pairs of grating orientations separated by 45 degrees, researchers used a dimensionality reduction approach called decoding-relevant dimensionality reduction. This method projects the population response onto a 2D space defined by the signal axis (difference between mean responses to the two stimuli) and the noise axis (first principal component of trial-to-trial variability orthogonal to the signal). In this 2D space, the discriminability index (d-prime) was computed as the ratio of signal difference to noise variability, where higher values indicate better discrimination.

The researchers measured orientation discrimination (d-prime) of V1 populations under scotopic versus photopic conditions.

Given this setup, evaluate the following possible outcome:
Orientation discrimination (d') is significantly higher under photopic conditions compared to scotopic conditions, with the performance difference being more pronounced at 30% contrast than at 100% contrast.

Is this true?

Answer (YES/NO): NO